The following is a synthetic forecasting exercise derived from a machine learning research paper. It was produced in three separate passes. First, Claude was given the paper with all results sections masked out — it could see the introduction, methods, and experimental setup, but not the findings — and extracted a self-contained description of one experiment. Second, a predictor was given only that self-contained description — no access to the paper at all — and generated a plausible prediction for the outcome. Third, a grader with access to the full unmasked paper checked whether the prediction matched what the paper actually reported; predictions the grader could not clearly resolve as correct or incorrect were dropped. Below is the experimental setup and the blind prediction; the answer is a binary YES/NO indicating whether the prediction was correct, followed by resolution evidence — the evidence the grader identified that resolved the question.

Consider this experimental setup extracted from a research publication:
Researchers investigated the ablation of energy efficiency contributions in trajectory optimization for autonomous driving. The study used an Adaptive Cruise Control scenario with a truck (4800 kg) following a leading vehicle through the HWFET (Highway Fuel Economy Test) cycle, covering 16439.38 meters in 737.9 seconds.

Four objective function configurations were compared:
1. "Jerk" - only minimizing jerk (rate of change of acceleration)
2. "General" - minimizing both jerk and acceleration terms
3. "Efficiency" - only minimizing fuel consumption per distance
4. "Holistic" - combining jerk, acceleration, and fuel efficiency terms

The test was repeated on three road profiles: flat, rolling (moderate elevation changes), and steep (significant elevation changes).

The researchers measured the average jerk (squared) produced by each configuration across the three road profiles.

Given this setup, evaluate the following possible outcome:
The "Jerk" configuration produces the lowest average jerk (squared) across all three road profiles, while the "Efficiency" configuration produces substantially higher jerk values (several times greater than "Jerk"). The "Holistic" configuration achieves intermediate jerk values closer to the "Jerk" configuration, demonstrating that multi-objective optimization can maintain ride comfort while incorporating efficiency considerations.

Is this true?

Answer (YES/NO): NO